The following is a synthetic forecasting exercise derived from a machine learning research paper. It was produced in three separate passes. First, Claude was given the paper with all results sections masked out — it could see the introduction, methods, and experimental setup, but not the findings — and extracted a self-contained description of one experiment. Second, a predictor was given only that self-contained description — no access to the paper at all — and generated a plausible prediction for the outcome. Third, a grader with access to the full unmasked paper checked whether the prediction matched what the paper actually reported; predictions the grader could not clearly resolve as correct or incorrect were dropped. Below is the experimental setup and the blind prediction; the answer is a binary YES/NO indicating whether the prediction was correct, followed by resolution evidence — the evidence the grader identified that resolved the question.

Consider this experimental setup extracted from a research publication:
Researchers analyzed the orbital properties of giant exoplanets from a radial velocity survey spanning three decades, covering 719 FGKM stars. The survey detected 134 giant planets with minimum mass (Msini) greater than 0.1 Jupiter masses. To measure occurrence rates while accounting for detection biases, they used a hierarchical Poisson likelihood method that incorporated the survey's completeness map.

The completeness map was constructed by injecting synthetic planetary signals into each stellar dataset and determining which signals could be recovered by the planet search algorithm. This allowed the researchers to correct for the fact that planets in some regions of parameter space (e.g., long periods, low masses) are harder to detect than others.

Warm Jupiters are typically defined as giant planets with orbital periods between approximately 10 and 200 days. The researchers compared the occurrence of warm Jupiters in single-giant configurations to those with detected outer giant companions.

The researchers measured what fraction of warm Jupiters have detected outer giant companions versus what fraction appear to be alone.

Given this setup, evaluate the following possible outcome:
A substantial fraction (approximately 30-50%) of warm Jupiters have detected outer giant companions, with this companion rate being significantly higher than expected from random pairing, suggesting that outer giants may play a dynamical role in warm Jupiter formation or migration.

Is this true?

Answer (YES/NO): NO